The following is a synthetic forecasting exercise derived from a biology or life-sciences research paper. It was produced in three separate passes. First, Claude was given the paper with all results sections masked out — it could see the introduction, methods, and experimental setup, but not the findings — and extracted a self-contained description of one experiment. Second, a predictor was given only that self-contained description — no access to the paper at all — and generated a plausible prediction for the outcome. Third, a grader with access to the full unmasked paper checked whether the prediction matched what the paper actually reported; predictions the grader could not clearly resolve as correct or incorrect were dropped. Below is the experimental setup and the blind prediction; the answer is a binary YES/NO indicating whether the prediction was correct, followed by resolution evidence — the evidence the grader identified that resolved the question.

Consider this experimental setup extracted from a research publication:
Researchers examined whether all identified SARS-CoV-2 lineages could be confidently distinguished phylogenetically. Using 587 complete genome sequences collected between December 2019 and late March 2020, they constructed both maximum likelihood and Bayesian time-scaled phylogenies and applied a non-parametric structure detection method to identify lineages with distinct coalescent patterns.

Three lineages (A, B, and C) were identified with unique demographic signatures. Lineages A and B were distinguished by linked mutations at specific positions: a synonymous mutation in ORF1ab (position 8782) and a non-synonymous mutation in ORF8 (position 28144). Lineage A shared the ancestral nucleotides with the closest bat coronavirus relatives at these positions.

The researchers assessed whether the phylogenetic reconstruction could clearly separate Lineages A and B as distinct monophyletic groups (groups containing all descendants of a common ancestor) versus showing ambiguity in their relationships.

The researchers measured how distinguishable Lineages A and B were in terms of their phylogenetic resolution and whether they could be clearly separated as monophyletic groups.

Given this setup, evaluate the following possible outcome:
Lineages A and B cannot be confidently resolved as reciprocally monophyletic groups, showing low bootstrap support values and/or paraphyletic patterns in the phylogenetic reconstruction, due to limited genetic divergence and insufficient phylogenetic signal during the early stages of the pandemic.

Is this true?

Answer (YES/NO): YES